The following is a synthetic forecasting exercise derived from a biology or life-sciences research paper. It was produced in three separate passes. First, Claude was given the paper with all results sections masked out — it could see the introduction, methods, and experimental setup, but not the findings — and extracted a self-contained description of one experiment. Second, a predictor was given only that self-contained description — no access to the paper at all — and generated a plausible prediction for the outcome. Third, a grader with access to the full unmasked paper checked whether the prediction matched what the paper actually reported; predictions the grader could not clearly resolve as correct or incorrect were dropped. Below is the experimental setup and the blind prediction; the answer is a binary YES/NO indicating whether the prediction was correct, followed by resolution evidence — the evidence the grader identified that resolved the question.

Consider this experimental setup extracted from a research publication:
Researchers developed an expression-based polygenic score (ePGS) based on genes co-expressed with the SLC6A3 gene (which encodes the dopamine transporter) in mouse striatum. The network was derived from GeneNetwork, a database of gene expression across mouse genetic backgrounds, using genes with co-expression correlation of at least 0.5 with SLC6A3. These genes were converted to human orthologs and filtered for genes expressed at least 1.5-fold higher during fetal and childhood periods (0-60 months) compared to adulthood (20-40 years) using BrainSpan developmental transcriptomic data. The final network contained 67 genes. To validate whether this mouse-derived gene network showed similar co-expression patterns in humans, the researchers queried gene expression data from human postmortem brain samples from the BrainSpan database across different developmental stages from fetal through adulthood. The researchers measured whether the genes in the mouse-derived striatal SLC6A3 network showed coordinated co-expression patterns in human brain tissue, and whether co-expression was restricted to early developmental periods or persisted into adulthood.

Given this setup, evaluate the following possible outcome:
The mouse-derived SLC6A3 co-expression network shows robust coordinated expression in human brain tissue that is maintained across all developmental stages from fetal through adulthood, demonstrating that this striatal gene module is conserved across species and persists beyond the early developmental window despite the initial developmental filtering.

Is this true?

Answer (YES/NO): YES